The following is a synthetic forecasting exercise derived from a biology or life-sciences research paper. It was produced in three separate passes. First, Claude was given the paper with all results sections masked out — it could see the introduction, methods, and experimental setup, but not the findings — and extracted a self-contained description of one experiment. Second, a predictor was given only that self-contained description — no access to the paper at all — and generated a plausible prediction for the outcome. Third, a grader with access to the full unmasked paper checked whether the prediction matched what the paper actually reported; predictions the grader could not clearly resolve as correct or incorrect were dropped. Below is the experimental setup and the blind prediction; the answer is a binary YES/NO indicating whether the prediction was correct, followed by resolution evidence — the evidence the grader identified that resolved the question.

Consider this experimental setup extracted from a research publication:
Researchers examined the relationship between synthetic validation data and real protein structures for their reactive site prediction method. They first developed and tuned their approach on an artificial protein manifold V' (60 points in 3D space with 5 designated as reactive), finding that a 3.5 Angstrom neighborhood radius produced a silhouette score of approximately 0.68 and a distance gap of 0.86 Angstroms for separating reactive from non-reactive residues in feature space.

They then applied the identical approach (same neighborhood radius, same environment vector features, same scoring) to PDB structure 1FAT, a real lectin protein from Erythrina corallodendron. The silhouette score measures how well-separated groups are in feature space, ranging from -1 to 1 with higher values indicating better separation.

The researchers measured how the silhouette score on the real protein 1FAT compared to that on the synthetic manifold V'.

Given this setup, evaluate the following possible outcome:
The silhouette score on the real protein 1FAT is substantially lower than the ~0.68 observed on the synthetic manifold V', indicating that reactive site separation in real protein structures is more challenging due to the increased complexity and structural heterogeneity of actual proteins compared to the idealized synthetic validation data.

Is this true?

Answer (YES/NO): NO